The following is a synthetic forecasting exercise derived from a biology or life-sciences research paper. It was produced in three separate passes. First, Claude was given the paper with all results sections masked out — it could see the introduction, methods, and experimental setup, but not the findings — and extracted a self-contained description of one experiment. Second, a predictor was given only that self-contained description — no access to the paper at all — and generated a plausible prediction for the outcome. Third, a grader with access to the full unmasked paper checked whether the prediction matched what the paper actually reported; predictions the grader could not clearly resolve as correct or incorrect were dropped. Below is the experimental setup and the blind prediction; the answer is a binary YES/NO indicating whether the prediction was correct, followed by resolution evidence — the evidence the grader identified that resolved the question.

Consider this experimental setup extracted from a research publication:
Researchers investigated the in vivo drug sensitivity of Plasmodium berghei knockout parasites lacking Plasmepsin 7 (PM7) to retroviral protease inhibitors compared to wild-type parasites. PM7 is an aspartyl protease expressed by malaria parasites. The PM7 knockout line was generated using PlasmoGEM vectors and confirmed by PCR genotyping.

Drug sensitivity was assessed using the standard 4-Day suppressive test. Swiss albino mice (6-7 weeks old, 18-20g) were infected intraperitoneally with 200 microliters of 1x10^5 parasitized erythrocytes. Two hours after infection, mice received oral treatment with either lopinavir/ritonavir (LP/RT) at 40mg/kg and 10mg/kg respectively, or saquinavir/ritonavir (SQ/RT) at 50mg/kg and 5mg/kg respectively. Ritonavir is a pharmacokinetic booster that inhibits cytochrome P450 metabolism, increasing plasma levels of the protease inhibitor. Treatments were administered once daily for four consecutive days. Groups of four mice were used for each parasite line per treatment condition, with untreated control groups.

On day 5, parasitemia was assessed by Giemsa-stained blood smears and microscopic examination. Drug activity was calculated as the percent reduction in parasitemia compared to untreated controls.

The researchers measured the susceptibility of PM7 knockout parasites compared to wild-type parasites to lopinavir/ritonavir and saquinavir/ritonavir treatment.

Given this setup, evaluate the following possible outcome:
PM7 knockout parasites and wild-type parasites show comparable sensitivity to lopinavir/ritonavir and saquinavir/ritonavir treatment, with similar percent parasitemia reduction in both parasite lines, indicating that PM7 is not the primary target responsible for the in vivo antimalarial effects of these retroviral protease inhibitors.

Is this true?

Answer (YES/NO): YES